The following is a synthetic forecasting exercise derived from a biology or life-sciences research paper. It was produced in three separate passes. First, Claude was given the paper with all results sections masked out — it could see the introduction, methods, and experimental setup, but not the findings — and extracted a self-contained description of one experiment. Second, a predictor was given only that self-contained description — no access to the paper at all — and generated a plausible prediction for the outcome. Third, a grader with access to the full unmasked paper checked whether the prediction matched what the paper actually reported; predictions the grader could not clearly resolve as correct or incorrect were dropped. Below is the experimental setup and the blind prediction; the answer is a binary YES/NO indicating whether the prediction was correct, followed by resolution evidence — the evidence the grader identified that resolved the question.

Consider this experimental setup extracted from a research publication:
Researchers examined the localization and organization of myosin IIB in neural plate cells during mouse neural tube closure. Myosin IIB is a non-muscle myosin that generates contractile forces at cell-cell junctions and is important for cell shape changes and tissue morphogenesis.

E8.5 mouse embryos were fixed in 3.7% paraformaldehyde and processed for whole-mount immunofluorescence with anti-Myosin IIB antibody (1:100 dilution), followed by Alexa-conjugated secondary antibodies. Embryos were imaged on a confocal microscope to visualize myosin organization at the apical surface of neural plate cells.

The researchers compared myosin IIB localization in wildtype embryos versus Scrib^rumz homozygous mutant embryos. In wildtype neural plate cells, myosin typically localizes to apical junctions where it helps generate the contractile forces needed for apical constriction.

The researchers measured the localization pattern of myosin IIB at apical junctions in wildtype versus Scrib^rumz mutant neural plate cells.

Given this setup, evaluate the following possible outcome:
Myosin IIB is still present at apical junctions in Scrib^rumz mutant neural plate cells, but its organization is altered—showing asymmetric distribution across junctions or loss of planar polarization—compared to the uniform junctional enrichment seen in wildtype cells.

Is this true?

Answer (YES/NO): NO